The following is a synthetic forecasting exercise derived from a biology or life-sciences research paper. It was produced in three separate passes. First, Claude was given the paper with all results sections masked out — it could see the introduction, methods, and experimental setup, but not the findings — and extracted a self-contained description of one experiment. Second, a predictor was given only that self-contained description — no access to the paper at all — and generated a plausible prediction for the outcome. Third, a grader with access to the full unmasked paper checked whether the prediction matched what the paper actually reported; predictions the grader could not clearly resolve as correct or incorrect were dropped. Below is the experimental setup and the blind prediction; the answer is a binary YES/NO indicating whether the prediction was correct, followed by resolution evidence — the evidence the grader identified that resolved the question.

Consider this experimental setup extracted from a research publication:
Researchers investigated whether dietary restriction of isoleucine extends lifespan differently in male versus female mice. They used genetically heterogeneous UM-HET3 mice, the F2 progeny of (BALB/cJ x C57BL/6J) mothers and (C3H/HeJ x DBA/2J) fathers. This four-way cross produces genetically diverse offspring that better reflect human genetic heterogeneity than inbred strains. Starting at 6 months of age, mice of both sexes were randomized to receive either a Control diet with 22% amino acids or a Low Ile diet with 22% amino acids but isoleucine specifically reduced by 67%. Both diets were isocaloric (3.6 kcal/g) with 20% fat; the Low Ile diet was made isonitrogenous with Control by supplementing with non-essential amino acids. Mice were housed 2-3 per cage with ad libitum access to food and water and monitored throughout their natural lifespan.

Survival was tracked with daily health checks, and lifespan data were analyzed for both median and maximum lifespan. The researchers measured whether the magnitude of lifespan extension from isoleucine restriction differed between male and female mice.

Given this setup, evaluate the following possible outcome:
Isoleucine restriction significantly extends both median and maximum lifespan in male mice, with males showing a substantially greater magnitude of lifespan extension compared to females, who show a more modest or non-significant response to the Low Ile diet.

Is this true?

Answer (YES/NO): YES